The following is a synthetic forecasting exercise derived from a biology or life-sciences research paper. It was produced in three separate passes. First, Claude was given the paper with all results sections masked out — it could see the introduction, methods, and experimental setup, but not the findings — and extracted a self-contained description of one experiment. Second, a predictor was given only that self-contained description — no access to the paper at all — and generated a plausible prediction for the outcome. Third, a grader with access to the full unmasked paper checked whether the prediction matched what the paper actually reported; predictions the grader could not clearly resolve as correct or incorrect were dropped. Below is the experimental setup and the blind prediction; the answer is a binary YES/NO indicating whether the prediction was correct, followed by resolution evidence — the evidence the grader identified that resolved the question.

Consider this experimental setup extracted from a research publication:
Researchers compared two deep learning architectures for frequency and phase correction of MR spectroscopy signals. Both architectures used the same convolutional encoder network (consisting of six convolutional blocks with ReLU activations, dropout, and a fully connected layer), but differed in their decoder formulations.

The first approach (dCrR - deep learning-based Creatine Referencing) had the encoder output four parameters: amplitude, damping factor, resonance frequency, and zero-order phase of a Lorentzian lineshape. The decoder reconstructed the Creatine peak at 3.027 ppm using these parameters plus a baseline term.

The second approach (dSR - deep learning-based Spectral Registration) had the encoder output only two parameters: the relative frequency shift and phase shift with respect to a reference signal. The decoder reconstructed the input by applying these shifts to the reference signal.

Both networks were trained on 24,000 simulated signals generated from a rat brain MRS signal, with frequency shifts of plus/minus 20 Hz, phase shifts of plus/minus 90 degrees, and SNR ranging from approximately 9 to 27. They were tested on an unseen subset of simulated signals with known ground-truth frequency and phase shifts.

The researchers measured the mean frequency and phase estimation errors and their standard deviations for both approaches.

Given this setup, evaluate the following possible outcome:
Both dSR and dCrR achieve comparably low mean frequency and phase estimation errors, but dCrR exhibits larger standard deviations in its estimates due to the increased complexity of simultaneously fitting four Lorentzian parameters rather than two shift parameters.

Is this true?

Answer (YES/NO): NO